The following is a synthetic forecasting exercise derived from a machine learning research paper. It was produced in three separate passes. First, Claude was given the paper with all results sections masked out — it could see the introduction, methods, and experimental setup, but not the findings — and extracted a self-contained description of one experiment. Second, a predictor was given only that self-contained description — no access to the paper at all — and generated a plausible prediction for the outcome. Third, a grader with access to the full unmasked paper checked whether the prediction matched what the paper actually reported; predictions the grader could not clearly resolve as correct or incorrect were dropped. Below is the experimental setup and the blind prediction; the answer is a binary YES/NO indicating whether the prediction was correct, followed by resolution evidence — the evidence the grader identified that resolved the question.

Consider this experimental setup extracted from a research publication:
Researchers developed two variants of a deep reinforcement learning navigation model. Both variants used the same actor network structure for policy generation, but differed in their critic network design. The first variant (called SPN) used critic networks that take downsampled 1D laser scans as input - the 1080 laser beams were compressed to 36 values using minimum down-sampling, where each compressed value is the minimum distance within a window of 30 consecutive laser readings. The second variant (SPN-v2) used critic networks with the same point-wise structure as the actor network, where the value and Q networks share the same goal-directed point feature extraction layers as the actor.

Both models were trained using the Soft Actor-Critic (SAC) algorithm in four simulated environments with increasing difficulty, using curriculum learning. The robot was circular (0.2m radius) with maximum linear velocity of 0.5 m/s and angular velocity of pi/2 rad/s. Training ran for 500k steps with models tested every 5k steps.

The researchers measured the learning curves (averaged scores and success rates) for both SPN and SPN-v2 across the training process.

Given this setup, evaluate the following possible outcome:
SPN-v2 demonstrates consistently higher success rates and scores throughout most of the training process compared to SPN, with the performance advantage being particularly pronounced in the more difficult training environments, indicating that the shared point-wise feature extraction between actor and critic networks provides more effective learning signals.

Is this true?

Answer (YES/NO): NO